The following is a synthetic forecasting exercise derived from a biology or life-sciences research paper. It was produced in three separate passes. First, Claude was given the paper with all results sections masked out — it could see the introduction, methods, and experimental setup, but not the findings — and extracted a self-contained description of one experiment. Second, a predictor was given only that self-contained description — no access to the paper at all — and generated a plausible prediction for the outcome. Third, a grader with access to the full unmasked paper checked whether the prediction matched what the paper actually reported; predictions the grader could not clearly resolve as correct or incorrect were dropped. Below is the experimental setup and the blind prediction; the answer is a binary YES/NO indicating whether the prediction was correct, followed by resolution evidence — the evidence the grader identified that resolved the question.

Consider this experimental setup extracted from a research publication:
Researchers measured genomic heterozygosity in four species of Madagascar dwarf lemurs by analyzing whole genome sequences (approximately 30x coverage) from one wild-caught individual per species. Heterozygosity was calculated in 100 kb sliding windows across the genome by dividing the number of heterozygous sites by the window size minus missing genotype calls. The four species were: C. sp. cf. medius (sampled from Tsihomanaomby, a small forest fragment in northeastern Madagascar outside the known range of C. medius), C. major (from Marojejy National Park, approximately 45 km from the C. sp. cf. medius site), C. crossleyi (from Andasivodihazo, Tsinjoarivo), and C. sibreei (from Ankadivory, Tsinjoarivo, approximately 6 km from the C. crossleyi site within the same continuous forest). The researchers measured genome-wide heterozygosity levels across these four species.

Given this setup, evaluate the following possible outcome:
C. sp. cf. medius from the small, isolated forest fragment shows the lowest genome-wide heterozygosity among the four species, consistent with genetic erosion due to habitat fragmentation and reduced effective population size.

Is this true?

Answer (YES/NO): YES